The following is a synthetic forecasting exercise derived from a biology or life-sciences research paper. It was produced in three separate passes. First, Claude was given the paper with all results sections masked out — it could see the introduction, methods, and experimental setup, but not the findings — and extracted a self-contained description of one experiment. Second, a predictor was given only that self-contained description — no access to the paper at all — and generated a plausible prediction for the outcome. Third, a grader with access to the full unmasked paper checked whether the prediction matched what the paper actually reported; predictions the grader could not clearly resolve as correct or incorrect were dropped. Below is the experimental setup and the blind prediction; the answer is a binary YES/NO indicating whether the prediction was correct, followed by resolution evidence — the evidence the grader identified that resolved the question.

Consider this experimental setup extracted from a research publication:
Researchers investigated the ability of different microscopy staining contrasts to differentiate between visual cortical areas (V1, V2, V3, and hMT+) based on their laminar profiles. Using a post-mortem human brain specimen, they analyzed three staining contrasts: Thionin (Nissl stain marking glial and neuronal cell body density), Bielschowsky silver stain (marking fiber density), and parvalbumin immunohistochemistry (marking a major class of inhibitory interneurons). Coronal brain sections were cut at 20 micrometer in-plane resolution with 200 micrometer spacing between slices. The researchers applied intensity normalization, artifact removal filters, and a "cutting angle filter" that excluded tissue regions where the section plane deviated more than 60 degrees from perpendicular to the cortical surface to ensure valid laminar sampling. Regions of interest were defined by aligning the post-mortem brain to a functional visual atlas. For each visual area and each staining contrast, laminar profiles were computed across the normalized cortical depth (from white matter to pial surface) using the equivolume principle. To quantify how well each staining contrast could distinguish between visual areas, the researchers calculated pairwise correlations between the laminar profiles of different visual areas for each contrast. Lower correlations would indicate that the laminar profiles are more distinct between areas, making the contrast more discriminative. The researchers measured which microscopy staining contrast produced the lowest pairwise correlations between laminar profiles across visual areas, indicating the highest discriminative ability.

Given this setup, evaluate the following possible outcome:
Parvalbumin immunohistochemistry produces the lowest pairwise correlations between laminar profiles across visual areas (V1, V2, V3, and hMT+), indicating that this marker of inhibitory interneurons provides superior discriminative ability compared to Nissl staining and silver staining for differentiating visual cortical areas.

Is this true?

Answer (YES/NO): YES